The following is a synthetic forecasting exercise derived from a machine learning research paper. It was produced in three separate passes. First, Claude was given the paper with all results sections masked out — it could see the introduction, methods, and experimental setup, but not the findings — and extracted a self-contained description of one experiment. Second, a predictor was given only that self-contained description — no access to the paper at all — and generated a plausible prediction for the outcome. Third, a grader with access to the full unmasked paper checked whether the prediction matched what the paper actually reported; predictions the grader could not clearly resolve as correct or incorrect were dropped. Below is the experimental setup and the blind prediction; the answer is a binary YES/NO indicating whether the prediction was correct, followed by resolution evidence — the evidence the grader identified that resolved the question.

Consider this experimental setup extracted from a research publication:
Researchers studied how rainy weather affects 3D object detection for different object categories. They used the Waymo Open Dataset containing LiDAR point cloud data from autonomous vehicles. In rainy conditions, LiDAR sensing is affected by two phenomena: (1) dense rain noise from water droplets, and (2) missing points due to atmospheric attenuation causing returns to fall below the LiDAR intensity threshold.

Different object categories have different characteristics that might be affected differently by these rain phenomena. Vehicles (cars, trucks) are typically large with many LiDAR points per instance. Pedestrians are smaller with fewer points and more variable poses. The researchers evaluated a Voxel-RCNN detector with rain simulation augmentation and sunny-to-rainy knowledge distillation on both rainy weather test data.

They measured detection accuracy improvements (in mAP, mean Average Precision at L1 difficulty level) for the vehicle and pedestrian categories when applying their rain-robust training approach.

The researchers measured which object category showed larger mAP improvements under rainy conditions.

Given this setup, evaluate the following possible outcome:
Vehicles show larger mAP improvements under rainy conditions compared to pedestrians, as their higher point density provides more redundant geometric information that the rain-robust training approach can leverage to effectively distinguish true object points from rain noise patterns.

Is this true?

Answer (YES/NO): NO